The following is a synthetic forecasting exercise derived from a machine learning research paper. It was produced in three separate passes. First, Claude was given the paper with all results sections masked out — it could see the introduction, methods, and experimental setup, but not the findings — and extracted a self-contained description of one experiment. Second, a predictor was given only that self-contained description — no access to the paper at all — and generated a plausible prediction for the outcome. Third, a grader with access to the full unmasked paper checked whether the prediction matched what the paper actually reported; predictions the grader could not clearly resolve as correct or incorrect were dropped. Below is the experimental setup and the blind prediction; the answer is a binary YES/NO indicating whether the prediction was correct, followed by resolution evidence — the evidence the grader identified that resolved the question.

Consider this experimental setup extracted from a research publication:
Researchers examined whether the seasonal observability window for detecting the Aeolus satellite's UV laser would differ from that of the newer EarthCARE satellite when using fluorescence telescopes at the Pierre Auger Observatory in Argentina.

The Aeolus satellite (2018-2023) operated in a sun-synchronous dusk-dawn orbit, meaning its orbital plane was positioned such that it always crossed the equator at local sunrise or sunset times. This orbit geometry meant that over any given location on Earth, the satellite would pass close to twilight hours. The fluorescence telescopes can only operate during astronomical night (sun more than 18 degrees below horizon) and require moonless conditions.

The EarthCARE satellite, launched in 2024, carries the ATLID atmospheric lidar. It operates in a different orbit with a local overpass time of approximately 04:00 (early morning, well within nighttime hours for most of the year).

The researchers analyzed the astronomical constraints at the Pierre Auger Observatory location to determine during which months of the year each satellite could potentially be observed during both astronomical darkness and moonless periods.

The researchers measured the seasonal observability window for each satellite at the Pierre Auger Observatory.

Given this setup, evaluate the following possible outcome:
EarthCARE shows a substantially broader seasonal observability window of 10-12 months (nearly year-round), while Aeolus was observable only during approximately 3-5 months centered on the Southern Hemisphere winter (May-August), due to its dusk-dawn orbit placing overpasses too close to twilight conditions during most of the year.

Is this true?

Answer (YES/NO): YES